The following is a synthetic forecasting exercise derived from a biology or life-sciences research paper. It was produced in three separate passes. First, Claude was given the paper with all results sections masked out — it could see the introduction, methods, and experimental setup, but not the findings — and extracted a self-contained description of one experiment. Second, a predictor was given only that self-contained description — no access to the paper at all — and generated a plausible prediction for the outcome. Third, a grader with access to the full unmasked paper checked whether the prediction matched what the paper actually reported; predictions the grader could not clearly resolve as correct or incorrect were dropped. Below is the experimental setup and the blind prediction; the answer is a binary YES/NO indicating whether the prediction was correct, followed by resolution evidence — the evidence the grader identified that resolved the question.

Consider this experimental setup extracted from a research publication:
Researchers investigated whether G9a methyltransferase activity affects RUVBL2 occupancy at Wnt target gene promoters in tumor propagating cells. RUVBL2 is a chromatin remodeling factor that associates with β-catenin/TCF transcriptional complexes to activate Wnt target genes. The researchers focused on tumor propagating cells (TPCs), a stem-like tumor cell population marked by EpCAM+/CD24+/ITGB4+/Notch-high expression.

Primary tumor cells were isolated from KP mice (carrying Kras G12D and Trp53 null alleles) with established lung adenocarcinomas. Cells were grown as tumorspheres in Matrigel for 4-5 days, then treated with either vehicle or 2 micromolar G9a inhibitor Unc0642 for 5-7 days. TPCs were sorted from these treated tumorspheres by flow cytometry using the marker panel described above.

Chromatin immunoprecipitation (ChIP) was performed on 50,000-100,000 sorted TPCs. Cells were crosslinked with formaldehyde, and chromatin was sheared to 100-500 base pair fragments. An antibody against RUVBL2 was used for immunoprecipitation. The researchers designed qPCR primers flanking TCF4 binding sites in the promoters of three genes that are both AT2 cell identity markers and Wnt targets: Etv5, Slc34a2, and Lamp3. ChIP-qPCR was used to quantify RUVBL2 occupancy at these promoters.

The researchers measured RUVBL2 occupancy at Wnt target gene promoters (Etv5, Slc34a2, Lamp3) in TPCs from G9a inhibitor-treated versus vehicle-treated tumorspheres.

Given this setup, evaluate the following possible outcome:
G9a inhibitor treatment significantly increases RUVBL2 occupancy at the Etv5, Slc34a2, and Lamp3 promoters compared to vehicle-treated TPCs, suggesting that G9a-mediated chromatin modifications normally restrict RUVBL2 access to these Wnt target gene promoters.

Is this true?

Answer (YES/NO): NO